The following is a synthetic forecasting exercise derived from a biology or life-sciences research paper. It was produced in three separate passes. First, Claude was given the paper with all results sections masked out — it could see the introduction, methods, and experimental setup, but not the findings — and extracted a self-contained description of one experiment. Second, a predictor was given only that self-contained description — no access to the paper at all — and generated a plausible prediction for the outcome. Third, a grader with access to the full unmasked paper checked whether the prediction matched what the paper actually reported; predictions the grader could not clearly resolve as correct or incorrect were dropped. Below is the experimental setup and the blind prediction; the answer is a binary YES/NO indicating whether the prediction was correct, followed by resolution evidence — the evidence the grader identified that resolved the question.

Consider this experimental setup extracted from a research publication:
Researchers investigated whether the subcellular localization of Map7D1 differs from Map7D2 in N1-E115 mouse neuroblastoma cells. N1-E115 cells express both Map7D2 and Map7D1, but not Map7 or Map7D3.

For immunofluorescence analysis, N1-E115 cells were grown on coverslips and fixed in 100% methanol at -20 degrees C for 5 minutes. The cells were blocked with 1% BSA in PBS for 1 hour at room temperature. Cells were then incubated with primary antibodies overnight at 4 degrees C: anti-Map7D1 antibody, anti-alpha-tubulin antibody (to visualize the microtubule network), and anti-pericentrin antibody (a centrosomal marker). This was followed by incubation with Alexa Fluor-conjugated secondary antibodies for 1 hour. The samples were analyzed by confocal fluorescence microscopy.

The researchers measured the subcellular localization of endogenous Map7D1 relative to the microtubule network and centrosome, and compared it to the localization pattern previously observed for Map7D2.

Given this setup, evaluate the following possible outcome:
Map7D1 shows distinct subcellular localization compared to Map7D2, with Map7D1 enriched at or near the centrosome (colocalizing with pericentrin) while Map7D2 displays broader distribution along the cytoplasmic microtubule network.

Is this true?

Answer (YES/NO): NO